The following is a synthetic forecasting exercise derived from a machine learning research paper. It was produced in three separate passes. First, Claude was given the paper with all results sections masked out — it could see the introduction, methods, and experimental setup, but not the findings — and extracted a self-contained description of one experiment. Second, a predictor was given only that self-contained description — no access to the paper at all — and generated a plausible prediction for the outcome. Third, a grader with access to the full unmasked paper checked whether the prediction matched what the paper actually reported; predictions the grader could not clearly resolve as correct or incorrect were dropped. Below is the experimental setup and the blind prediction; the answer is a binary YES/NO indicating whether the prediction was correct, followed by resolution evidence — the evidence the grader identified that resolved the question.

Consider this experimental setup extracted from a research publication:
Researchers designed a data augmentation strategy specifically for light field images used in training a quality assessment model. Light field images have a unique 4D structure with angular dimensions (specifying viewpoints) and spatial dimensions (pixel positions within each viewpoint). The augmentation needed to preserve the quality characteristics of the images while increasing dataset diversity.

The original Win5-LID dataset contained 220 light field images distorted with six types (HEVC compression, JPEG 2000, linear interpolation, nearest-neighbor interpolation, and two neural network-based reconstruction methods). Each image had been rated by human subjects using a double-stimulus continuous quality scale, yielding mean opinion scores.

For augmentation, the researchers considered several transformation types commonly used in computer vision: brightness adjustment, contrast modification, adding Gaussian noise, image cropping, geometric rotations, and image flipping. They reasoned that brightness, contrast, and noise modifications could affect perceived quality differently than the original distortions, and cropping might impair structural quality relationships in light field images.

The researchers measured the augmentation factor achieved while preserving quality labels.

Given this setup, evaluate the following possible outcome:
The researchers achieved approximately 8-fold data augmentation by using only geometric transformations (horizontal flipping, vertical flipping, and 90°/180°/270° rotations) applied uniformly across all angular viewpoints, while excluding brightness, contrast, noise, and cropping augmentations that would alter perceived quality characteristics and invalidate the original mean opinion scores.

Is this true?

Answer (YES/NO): NO